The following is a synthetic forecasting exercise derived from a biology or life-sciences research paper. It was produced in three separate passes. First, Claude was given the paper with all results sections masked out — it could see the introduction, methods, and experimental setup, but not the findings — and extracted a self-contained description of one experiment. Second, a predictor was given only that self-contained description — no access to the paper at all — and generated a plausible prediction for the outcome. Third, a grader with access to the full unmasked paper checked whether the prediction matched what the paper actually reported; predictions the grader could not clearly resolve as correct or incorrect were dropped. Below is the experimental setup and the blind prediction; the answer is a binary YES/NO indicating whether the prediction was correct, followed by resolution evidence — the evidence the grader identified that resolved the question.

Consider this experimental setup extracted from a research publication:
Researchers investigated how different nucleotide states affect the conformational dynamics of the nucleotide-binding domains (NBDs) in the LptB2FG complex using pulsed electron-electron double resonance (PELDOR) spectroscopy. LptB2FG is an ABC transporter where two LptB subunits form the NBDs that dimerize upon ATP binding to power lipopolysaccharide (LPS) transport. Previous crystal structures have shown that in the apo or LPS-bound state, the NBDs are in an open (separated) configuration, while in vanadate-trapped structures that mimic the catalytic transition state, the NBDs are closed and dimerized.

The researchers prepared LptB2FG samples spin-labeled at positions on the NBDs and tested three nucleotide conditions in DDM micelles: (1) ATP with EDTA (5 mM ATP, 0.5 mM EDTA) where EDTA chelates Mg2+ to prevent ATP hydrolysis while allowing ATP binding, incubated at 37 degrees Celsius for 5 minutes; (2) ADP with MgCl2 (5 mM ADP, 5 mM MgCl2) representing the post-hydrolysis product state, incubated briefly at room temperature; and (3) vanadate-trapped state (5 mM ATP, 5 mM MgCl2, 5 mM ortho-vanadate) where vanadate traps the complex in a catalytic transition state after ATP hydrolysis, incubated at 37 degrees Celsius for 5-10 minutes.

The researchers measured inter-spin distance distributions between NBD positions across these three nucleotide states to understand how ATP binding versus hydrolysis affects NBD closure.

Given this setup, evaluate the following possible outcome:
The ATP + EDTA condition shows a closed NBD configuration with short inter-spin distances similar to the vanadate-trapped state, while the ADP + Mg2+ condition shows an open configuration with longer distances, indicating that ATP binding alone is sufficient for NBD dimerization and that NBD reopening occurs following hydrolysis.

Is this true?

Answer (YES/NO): NO